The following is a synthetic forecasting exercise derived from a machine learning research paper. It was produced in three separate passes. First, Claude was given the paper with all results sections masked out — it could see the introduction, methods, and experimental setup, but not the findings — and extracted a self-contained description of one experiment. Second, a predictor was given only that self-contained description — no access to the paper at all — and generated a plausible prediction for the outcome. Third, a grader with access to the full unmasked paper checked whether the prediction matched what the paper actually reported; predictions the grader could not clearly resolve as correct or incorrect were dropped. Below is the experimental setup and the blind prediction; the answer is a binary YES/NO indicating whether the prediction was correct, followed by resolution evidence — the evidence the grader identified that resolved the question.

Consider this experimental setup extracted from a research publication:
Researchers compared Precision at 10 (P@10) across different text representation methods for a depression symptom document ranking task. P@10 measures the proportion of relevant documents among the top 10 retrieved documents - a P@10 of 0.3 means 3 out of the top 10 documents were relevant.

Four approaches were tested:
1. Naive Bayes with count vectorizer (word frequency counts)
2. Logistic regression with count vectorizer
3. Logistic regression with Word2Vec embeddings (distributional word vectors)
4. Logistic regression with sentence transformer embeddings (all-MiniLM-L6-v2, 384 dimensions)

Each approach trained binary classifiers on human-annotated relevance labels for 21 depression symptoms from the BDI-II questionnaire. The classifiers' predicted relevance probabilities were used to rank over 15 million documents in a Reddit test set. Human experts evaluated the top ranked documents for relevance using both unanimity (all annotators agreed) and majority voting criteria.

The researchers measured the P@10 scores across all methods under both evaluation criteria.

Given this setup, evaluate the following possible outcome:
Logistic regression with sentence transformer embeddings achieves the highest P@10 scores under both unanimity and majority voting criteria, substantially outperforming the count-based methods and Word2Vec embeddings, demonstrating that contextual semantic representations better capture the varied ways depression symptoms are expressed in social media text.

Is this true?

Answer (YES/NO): NO